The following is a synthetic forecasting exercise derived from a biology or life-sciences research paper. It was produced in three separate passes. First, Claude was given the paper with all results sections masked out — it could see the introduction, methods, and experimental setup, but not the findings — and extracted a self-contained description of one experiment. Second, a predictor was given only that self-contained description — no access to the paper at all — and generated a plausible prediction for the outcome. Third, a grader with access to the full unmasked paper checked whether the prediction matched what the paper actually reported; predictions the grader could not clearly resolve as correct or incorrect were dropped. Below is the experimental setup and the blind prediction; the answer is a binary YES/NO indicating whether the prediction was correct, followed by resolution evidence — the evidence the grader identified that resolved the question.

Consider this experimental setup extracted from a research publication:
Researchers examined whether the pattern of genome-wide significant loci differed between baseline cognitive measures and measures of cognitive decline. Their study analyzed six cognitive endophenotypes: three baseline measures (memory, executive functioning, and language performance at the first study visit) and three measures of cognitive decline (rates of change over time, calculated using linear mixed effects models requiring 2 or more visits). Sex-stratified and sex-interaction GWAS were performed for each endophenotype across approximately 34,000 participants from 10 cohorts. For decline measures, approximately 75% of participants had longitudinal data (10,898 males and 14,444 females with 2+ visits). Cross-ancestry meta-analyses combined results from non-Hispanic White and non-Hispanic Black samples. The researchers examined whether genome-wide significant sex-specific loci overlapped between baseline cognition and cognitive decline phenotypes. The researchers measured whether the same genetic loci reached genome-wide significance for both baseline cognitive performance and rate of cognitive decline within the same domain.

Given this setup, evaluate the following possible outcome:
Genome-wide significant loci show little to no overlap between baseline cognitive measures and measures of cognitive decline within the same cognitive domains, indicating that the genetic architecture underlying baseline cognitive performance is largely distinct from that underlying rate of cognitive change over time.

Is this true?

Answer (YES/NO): YES